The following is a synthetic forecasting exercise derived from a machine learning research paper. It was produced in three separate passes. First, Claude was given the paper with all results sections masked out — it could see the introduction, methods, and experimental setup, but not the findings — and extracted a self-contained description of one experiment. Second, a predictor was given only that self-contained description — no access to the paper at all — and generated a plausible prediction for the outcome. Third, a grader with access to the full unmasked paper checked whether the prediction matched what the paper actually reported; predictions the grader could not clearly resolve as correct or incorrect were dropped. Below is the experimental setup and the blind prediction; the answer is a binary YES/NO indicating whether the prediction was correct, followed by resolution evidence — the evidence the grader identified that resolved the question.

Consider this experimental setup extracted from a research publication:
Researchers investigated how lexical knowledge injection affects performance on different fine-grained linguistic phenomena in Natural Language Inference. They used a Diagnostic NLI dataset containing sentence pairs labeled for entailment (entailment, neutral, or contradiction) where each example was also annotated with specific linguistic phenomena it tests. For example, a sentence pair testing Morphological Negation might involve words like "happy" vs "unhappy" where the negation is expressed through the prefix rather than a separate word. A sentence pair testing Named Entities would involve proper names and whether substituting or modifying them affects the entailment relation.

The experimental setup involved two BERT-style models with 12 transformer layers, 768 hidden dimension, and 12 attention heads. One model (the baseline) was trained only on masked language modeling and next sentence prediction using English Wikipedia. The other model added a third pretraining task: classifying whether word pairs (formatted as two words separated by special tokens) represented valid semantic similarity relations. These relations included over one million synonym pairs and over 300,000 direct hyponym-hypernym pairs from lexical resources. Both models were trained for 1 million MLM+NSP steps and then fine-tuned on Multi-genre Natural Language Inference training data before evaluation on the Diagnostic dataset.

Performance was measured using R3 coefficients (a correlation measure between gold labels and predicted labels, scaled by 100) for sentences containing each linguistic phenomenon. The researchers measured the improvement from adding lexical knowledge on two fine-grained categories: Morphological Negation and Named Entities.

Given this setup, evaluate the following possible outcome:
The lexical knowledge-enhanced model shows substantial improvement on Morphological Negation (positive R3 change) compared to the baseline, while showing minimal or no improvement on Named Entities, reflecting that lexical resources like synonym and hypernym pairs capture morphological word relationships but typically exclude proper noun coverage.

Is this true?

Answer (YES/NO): YES